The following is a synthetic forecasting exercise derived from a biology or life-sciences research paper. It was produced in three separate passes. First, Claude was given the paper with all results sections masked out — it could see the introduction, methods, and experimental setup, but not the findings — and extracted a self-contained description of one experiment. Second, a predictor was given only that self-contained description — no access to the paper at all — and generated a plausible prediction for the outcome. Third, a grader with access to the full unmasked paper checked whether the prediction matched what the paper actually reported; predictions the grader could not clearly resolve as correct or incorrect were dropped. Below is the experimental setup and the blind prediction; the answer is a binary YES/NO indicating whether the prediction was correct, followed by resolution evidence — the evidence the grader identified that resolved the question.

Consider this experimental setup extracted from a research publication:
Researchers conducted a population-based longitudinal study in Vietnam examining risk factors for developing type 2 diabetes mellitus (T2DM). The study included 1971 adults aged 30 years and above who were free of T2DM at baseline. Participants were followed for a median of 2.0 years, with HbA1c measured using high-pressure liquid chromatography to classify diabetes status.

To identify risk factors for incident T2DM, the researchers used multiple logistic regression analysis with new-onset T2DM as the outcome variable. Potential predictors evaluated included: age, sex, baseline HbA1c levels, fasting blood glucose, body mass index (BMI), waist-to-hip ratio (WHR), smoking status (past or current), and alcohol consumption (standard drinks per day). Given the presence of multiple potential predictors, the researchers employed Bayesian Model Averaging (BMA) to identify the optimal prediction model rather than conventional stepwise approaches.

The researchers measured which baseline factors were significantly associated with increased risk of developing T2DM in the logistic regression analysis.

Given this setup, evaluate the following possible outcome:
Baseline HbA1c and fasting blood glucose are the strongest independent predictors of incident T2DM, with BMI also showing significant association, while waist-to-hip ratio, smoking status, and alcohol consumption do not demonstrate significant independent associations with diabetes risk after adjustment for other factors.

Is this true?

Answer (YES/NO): NO